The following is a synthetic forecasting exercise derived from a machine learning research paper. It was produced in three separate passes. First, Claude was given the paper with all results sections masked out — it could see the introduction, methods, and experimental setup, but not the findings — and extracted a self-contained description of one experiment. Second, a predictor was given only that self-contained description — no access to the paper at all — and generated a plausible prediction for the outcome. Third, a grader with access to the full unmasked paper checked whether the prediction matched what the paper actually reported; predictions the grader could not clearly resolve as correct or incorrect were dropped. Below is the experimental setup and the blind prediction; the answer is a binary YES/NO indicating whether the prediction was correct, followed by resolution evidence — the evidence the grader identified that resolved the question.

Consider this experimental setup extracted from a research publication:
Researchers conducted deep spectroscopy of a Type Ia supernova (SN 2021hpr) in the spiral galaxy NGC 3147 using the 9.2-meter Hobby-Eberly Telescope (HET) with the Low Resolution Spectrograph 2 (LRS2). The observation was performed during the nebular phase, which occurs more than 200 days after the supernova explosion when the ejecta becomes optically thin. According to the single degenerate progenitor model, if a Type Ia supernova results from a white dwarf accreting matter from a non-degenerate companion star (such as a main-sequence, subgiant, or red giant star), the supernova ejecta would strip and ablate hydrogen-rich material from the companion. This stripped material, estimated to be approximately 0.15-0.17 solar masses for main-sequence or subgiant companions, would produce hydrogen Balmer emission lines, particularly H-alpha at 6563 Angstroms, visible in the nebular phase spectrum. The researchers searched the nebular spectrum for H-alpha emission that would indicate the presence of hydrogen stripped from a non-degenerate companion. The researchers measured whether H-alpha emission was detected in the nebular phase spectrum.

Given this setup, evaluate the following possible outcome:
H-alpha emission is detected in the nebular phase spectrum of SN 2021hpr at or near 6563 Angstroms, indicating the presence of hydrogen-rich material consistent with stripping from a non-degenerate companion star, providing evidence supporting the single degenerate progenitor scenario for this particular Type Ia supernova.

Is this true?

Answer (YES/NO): NO